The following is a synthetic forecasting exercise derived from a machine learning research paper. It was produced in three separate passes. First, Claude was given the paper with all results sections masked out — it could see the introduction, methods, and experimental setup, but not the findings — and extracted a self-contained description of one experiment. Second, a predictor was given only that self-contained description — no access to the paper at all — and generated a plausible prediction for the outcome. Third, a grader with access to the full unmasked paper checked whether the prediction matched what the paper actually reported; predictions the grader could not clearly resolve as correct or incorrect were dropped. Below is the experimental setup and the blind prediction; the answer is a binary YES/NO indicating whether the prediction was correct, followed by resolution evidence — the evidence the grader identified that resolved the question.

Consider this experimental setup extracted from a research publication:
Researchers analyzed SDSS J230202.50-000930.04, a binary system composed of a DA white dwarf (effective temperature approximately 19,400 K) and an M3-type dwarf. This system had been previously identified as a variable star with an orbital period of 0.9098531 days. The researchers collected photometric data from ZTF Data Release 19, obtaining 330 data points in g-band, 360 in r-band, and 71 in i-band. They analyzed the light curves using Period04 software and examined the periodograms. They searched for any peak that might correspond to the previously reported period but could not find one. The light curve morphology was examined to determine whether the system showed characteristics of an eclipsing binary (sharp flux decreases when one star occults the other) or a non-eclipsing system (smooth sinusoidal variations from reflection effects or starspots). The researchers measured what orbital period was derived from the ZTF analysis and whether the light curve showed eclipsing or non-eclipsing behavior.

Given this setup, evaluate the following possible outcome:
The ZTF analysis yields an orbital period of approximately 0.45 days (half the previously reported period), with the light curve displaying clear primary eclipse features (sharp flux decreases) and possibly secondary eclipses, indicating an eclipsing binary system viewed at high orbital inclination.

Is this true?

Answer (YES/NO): NO